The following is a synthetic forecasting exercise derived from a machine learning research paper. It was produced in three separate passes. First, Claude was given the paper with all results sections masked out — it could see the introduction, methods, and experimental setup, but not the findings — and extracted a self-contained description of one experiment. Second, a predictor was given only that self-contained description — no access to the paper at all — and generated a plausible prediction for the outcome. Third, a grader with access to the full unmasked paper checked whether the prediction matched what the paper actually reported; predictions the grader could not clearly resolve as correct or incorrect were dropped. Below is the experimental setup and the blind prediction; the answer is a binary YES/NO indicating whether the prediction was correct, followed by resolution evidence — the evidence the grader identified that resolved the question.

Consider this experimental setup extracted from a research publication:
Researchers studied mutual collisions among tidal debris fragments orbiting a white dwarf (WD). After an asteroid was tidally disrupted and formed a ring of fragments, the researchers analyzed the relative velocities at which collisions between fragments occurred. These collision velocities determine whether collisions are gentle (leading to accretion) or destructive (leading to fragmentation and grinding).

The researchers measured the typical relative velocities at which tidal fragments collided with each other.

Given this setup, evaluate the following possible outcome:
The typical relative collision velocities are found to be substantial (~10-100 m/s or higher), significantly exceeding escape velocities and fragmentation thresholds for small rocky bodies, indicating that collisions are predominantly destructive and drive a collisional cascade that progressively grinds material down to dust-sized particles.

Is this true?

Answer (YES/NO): YES